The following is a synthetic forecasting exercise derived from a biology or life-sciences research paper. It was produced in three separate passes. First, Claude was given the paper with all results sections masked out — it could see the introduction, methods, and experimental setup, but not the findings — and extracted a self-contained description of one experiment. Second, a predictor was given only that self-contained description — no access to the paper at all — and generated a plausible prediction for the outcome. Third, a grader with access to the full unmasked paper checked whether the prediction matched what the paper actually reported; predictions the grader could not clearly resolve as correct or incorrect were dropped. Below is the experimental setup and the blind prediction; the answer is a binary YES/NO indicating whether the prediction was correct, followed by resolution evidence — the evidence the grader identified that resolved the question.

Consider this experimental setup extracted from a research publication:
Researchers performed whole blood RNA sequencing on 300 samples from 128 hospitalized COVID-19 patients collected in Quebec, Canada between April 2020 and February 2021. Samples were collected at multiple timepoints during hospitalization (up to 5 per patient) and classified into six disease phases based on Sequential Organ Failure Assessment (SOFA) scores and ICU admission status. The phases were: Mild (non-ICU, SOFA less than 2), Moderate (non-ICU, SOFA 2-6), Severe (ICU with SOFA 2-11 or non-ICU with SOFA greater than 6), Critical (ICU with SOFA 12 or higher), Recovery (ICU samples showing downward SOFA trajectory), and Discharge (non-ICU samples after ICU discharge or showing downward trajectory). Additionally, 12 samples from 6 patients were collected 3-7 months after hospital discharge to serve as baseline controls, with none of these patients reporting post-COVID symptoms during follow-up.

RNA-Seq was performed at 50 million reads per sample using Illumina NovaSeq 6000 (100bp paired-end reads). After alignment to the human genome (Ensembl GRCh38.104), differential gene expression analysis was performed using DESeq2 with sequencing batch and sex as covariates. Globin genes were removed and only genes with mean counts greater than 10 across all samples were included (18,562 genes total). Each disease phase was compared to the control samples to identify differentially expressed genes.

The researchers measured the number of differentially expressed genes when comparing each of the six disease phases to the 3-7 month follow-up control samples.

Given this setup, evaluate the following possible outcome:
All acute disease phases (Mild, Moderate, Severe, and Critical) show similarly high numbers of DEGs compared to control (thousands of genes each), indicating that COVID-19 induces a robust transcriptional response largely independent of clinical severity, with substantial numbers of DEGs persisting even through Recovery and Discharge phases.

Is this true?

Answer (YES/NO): NO